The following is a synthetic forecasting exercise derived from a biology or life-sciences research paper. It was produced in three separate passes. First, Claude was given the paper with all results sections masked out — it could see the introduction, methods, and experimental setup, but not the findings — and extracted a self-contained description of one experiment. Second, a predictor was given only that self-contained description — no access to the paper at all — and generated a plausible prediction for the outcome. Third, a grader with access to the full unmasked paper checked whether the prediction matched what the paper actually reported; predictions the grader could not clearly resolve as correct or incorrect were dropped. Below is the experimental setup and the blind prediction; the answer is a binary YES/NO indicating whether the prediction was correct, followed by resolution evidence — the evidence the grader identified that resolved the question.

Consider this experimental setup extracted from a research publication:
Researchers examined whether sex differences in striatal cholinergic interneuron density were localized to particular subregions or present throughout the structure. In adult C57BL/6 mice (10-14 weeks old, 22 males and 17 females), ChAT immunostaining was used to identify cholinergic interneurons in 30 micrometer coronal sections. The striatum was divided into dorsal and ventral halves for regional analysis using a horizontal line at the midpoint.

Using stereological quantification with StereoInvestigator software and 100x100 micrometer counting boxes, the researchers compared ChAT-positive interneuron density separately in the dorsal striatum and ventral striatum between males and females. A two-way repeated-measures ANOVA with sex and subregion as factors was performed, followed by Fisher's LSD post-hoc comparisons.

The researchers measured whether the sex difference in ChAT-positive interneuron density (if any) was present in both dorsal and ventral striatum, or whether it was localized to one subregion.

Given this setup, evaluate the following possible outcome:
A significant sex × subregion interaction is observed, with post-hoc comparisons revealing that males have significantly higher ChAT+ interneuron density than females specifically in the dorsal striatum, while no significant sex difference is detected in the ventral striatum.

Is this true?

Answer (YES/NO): YES